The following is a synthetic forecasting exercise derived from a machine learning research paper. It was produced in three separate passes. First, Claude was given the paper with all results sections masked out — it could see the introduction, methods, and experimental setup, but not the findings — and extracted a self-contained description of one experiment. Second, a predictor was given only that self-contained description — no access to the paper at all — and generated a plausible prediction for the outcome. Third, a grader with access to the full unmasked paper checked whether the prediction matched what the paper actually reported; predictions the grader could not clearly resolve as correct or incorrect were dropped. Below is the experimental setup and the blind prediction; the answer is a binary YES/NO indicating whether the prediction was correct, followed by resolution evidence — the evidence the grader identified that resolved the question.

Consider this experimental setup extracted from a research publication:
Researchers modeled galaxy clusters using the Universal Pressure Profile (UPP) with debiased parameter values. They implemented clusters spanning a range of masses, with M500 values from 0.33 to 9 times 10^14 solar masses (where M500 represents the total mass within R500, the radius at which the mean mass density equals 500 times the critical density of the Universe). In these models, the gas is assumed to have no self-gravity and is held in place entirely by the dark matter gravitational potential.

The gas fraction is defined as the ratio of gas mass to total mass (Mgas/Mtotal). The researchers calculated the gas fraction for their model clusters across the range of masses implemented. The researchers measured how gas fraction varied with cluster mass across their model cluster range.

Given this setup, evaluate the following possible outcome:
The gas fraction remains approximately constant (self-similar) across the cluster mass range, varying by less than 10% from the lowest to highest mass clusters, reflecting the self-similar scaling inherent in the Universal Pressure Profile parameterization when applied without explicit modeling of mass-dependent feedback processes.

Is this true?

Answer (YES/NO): YES